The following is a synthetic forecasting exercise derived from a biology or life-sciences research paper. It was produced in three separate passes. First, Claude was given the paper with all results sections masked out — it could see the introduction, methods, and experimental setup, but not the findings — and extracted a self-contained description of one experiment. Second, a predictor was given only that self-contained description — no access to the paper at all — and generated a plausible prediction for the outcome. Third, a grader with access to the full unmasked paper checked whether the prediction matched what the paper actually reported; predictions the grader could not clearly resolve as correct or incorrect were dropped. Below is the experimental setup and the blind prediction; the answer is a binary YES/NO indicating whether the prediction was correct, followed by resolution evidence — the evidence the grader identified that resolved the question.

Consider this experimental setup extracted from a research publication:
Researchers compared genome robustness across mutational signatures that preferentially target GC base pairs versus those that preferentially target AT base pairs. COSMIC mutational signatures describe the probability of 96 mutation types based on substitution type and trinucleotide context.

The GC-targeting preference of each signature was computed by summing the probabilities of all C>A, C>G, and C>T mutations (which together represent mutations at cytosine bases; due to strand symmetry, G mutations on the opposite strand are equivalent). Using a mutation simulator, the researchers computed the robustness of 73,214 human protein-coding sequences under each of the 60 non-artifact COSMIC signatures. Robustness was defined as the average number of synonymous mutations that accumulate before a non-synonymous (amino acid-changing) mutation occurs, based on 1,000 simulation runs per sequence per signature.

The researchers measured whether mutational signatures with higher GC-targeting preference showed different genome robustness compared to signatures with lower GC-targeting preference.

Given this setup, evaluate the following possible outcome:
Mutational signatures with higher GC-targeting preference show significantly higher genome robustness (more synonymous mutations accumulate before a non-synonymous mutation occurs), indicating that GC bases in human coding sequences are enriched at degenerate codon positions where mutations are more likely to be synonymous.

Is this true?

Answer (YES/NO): NO